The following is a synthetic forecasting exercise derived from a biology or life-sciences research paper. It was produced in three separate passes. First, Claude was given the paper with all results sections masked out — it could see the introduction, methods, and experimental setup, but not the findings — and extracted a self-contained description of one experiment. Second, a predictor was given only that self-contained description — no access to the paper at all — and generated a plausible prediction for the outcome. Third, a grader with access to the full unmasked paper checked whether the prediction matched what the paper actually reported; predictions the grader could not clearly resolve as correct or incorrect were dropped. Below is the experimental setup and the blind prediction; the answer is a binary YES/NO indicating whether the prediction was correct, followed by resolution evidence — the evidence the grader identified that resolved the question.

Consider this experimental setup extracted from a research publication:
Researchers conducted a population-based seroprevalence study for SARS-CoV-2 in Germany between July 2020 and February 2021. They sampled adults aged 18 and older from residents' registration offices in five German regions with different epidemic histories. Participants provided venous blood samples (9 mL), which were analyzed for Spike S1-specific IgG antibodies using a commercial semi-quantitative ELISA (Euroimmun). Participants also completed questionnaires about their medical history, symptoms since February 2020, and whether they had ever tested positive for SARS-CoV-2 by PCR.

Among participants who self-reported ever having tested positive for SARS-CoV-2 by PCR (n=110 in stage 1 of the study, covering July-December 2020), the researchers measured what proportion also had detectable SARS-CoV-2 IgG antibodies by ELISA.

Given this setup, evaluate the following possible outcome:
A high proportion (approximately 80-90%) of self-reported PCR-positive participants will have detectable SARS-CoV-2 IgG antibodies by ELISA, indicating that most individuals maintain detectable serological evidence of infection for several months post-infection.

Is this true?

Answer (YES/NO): NO